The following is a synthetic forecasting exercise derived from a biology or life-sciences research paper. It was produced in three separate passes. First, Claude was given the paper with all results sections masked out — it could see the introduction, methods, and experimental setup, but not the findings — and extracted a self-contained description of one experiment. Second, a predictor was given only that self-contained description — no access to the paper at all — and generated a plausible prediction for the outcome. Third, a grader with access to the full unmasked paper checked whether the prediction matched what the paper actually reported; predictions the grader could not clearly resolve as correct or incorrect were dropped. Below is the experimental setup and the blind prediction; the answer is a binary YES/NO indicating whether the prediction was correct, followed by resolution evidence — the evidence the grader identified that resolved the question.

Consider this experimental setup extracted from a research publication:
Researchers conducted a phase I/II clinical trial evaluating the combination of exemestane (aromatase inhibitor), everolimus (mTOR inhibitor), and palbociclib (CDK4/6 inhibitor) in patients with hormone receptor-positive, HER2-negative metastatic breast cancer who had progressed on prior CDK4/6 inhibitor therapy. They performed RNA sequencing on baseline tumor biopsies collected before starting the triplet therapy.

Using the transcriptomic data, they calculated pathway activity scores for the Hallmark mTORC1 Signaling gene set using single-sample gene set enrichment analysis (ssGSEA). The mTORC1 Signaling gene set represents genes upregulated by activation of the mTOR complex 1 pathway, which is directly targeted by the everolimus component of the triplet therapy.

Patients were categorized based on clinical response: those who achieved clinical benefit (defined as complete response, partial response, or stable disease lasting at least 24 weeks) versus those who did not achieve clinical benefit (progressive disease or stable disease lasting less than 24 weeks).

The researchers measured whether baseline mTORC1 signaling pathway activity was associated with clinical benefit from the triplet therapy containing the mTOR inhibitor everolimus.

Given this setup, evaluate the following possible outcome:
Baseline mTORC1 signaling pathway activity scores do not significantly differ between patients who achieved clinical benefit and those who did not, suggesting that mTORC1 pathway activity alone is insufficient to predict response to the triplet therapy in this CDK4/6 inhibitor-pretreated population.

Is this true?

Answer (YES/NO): NO